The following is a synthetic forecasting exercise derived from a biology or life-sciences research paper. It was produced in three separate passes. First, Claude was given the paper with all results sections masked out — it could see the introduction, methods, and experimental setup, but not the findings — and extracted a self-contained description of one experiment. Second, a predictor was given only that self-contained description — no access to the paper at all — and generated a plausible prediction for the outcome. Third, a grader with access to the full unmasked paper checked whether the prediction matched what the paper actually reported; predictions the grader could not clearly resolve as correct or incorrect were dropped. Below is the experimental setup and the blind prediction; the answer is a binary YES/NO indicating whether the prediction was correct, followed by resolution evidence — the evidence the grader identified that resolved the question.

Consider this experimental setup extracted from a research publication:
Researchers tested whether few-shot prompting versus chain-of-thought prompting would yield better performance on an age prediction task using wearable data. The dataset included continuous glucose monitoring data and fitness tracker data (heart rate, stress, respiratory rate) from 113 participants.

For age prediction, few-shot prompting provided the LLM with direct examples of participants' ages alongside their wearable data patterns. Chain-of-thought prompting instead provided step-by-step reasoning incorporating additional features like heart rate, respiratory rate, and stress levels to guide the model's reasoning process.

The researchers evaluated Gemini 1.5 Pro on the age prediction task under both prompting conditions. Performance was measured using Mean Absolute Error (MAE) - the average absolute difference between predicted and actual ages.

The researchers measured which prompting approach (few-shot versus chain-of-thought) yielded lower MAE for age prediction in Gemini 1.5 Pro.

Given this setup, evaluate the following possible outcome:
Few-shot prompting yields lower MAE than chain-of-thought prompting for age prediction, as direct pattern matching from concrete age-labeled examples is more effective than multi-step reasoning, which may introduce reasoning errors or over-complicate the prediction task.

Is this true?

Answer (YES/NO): YES